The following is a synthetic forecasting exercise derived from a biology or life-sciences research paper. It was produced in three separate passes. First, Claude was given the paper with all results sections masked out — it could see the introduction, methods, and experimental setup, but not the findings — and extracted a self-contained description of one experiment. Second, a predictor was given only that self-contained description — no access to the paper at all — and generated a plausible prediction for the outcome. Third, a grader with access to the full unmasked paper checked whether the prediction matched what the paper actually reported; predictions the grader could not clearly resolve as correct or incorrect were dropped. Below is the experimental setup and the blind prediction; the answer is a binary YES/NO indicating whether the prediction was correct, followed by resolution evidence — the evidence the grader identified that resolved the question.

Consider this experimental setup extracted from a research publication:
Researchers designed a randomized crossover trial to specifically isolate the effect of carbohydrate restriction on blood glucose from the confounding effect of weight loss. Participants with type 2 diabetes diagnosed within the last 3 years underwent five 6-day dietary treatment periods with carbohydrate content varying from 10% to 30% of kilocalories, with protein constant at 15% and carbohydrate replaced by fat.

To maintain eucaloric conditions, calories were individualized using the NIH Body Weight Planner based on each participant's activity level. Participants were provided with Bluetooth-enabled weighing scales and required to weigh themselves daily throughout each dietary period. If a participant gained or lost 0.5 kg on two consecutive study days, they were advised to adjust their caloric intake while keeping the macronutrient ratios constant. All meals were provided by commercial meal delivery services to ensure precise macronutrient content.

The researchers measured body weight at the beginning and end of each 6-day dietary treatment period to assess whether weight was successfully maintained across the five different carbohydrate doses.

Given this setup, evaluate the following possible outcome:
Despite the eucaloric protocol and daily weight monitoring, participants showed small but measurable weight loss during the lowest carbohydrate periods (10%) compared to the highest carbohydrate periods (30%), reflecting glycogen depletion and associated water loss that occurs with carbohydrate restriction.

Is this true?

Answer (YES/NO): NO